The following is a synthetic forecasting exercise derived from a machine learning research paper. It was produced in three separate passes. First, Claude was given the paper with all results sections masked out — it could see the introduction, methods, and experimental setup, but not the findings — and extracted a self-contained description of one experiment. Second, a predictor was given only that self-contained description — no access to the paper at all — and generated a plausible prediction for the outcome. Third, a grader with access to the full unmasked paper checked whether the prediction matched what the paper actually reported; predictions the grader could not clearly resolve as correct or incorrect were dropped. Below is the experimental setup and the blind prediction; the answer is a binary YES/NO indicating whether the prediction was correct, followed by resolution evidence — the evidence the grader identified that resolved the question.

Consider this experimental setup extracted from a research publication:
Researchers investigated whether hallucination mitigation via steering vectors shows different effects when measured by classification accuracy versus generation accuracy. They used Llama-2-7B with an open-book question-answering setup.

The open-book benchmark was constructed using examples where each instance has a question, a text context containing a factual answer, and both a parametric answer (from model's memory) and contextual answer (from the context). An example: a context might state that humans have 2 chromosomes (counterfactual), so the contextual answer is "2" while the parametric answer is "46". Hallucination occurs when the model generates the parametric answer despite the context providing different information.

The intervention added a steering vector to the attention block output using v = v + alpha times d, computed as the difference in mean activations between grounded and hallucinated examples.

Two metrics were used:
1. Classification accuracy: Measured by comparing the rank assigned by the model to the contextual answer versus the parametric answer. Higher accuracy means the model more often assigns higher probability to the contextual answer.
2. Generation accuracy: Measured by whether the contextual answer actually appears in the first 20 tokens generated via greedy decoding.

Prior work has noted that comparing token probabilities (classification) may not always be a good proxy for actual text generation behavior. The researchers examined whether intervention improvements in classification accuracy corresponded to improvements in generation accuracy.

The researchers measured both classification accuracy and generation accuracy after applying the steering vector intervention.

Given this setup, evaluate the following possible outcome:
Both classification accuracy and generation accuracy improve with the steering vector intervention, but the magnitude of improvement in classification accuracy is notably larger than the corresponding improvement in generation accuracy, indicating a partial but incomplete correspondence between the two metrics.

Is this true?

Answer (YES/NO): NO